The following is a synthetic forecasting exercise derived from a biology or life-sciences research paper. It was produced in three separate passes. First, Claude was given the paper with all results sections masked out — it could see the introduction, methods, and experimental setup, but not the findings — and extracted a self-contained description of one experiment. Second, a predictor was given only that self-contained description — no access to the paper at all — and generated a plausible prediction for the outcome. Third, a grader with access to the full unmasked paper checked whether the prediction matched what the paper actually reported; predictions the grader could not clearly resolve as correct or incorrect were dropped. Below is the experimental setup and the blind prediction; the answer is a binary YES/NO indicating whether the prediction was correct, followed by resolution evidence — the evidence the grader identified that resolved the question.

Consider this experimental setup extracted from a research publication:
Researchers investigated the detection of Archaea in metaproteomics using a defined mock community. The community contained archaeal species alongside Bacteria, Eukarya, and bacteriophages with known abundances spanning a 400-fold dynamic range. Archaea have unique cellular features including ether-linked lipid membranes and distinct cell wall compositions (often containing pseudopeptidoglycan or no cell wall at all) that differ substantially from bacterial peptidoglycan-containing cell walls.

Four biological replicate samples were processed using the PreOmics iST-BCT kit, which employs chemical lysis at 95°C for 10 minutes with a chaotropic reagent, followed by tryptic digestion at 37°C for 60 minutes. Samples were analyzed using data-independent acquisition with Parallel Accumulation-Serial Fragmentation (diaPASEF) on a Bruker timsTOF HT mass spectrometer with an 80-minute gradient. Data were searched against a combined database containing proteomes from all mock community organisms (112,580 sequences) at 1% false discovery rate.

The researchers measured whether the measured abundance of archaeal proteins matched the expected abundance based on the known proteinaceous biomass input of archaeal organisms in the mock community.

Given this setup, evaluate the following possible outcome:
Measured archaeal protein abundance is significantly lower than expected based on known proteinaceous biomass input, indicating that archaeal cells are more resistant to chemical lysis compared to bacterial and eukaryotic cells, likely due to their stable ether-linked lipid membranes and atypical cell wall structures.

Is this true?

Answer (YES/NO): NO